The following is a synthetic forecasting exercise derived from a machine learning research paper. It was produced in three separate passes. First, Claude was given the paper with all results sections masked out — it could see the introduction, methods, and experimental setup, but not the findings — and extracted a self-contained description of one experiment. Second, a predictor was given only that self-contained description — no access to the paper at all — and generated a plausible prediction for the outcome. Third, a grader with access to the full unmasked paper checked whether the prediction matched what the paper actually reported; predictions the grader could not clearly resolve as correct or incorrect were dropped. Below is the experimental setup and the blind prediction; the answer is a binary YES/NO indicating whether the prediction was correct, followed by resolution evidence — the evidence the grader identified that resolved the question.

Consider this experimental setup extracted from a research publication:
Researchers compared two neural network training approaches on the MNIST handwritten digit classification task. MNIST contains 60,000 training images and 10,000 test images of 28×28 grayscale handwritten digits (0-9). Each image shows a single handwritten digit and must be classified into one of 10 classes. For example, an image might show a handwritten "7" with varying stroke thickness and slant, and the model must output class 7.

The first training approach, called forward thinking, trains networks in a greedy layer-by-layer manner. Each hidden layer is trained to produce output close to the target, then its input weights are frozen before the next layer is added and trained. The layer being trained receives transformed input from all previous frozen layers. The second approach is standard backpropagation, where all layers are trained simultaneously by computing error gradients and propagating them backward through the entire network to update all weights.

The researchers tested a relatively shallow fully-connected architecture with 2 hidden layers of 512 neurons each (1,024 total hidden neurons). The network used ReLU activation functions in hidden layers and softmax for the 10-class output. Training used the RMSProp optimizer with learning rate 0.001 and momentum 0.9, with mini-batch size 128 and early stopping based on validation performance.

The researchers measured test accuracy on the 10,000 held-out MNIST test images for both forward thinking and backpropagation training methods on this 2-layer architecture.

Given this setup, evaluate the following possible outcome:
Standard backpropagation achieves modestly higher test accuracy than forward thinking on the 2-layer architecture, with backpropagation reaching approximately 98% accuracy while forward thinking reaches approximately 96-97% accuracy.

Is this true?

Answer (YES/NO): NO